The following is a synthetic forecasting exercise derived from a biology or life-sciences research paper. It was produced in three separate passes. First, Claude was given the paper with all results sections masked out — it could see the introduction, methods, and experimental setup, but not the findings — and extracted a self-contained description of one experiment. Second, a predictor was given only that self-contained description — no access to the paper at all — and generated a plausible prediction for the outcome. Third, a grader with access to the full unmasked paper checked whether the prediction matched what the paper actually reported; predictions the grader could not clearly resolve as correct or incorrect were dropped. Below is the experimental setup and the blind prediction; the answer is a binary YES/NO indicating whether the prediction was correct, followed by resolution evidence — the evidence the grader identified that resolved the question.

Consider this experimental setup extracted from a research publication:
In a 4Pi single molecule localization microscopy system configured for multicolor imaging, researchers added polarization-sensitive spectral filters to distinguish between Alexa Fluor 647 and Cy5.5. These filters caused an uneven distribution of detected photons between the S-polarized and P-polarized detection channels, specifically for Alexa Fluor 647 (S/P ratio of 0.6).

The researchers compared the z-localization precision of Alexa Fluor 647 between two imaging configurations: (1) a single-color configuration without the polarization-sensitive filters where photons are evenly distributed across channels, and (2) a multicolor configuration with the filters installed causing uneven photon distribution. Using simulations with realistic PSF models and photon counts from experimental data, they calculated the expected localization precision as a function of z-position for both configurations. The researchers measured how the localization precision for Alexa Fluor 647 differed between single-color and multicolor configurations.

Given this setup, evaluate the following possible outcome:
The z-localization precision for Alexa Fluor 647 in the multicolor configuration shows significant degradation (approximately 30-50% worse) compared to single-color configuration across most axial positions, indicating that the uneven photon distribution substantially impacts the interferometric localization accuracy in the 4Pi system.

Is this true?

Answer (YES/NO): NO